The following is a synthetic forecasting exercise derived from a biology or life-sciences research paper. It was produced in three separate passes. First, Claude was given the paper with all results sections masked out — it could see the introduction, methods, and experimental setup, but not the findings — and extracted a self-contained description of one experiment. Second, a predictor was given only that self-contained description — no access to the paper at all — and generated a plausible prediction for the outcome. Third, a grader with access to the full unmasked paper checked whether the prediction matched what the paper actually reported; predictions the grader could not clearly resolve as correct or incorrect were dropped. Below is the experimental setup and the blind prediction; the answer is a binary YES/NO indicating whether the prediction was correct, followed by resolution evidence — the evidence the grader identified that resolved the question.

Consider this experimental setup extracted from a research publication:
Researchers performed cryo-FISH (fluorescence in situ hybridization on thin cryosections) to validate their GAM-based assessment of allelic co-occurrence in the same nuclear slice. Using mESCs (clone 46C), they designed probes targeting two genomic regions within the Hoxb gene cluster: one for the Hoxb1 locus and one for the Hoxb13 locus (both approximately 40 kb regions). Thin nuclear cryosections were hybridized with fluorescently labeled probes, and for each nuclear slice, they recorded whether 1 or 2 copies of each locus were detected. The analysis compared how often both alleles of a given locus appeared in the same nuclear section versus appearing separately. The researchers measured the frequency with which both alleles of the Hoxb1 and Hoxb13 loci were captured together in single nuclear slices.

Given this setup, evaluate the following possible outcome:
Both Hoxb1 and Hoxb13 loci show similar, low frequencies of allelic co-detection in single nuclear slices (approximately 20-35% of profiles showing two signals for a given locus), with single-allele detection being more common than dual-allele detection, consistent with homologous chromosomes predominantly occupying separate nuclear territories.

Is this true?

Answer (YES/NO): NO